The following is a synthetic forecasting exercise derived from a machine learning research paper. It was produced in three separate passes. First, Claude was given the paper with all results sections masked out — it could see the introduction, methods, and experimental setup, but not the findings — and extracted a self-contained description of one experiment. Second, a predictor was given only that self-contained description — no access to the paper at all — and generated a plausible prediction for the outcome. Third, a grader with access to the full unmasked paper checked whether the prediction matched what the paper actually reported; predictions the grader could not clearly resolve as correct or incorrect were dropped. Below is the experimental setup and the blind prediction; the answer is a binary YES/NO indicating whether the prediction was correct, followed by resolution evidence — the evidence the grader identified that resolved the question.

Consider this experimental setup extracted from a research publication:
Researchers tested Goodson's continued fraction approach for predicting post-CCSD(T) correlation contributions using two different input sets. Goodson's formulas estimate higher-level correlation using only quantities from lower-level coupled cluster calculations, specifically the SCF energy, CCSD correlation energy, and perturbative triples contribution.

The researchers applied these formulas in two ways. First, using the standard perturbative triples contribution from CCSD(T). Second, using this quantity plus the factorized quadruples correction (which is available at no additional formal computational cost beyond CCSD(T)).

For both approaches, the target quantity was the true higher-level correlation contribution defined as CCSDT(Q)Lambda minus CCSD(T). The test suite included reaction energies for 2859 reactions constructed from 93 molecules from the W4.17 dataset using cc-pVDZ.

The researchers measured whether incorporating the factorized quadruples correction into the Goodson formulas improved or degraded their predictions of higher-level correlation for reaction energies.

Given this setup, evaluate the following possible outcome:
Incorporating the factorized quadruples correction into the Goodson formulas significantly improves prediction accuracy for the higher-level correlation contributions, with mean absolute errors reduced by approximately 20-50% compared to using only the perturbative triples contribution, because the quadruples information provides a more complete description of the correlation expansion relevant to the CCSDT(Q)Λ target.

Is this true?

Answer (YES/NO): NO